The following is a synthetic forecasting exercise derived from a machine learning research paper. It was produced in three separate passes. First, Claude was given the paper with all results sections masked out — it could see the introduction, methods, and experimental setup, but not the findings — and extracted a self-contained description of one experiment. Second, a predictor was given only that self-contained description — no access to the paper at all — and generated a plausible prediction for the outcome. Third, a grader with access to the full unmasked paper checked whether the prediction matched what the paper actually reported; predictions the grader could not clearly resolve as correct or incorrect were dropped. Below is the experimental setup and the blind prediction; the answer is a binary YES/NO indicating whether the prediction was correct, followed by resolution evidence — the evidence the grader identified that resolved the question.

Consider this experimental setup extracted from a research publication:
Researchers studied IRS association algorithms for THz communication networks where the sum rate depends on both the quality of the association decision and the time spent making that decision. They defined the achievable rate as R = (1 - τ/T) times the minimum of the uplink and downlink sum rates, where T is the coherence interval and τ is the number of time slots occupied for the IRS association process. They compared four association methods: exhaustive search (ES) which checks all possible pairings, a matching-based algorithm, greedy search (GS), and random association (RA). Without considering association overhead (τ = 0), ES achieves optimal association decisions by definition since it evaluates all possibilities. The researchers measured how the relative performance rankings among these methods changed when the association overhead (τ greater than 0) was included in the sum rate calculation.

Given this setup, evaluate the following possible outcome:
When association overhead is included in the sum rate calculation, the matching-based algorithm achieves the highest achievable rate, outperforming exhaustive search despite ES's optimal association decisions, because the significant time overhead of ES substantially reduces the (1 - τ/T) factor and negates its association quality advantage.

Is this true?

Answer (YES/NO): YES